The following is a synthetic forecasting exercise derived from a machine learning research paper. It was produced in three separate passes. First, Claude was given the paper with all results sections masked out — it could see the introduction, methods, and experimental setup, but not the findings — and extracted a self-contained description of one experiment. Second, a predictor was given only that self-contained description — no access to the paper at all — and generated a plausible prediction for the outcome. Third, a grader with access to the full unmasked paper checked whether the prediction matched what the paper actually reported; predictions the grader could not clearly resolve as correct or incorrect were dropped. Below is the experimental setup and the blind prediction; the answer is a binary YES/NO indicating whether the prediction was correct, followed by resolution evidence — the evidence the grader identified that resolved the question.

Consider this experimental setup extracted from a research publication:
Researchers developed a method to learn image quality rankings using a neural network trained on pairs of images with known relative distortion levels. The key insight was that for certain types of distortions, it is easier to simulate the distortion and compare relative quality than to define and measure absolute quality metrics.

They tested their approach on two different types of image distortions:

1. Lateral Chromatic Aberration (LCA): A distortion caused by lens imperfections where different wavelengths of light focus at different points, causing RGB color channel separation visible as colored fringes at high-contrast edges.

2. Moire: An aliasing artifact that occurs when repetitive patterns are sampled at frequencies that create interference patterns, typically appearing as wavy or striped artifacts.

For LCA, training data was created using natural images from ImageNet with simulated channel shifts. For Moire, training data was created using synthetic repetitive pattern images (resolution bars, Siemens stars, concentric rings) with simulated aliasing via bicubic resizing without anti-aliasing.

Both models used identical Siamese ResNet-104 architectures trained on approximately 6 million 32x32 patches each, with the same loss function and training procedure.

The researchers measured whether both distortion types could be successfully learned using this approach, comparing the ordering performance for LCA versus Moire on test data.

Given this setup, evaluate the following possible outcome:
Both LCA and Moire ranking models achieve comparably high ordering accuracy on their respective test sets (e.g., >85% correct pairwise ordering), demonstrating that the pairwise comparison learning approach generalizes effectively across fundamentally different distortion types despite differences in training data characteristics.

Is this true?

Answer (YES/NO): NO